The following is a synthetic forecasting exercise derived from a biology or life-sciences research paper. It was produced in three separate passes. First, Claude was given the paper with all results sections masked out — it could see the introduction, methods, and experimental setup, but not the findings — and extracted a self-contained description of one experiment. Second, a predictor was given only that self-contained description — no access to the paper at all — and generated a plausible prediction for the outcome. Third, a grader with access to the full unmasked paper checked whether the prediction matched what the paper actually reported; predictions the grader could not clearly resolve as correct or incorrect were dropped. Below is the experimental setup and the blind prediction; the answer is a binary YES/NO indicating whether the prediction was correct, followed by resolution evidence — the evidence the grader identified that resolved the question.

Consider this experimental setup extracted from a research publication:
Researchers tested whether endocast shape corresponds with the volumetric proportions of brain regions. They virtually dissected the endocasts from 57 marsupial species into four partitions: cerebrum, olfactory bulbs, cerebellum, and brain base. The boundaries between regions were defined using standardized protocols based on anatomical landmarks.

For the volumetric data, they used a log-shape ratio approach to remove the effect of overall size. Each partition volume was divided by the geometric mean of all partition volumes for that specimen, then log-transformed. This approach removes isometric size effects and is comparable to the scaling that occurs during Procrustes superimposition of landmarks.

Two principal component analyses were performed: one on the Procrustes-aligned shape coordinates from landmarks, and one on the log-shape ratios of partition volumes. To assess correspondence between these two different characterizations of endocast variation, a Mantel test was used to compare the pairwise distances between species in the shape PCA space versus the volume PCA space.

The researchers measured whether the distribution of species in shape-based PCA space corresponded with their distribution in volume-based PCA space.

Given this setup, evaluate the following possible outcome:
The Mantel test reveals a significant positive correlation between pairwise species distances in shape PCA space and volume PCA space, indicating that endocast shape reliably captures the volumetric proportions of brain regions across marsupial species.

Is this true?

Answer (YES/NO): NO